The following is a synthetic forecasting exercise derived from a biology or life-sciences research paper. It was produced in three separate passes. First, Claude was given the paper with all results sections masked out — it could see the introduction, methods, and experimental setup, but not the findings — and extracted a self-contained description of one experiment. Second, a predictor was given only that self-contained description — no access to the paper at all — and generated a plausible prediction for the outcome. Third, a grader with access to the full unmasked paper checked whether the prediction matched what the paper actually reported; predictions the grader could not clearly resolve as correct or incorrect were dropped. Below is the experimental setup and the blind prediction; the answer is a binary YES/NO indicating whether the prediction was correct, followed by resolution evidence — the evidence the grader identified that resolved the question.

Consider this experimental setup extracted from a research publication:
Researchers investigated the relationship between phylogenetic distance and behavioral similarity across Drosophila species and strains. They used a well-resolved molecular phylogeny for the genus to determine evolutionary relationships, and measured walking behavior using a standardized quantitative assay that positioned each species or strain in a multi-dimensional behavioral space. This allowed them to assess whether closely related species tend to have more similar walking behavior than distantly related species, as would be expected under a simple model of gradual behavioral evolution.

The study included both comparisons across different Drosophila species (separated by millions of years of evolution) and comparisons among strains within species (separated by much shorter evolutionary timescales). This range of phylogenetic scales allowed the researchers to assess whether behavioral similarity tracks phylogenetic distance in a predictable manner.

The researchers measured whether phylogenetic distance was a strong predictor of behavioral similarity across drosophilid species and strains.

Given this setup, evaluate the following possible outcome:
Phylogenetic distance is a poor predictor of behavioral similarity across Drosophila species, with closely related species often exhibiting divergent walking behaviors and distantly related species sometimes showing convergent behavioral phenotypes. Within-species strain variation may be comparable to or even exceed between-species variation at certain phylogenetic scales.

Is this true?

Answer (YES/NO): YES